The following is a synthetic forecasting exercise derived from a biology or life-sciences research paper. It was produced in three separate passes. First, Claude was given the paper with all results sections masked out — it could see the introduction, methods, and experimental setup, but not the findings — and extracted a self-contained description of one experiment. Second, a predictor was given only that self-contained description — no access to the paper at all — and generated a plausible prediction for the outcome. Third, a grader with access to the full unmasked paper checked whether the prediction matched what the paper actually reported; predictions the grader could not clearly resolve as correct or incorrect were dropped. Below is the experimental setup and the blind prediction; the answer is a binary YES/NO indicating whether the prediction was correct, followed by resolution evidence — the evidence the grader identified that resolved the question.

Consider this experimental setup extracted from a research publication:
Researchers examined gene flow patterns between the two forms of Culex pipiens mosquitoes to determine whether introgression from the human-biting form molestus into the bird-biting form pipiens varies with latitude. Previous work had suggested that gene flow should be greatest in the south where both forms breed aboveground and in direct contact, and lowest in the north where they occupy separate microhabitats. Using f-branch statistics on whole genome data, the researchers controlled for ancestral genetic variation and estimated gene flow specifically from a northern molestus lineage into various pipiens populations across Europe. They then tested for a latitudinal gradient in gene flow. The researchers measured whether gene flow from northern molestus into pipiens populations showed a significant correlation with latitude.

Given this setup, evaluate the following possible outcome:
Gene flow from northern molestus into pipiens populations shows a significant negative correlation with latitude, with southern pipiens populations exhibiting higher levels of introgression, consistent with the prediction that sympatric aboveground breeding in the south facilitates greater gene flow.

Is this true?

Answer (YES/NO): NO